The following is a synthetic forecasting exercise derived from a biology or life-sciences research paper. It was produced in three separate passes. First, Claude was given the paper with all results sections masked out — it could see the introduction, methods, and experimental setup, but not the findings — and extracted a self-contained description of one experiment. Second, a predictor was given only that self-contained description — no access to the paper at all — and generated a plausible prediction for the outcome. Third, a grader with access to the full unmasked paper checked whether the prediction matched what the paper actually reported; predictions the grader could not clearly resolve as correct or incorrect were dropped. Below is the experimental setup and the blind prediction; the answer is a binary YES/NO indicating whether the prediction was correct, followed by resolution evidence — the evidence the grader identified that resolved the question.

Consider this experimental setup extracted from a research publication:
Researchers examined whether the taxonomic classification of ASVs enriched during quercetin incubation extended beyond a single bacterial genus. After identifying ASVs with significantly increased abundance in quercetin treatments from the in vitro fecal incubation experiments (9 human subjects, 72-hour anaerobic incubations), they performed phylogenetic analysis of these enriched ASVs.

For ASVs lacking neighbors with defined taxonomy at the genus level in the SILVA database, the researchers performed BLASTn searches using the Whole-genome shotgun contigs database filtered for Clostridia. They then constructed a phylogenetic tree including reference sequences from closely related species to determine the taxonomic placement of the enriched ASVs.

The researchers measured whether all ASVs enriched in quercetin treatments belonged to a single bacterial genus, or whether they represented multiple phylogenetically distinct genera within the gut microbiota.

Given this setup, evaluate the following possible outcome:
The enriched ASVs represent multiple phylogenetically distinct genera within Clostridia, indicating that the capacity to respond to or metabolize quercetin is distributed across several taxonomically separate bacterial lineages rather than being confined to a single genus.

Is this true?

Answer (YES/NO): YES